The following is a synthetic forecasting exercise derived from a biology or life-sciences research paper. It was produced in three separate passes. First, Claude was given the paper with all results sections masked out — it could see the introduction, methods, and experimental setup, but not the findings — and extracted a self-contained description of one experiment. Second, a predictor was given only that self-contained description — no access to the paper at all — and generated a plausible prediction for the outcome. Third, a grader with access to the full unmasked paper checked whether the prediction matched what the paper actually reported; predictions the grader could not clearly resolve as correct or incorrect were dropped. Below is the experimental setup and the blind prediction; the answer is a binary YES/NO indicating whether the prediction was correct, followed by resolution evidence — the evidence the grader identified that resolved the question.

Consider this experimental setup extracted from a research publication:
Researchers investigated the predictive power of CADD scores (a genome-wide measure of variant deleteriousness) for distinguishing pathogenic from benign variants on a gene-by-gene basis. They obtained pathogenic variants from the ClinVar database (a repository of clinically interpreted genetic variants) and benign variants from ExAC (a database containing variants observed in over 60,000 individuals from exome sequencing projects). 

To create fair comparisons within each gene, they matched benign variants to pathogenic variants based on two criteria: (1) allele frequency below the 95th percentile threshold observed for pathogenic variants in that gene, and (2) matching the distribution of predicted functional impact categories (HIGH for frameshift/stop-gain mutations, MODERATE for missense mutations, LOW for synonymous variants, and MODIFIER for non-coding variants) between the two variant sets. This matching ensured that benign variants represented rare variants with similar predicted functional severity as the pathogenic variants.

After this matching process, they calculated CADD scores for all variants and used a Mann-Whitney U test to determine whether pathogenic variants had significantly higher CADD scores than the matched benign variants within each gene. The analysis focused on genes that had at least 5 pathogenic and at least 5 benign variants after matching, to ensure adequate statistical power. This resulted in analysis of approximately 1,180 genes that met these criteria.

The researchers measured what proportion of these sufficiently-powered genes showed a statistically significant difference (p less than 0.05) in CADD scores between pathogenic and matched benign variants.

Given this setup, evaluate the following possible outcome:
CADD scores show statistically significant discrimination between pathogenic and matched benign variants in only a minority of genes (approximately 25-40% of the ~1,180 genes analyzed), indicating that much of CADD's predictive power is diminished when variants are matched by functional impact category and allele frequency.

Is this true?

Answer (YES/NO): NO